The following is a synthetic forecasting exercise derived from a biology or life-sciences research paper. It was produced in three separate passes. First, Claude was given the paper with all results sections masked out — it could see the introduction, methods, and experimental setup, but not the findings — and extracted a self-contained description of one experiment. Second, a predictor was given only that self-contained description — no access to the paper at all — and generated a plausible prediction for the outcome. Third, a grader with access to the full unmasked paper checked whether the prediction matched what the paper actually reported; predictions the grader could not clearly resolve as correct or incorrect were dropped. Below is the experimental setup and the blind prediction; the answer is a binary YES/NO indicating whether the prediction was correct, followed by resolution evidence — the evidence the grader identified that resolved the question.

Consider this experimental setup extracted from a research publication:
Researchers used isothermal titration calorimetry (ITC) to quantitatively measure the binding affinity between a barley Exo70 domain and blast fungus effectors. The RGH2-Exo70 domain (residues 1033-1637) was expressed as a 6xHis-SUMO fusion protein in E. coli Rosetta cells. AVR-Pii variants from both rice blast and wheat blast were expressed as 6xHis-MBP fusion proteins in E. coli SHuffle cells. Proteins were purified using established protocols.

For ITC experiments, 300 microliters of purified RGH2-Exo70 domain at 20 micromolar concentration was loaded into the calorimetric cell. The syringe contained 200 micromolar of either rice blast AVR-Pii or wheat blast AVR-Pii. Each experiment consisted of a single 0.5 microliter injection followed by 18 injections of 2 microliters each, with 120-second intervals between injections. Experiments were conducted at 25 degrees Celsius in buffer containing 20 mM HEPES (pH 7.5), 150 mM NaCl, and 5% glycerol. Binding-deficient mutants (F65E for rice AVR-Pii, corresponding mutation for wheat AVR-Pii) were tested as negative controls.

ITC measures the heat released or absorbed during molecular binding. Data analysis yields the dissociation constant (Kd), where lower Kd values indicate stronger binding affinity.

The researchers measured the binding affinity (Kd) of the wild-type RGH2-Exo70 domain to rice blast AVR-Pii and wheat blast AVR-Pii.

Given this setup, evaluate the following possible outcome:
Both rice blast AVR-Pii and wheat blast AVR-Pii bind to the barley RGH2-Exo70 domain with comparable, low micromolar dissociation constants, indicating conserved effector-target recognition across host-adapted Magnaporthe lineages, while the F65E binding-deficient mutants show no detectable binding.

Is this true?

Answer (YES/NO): YES